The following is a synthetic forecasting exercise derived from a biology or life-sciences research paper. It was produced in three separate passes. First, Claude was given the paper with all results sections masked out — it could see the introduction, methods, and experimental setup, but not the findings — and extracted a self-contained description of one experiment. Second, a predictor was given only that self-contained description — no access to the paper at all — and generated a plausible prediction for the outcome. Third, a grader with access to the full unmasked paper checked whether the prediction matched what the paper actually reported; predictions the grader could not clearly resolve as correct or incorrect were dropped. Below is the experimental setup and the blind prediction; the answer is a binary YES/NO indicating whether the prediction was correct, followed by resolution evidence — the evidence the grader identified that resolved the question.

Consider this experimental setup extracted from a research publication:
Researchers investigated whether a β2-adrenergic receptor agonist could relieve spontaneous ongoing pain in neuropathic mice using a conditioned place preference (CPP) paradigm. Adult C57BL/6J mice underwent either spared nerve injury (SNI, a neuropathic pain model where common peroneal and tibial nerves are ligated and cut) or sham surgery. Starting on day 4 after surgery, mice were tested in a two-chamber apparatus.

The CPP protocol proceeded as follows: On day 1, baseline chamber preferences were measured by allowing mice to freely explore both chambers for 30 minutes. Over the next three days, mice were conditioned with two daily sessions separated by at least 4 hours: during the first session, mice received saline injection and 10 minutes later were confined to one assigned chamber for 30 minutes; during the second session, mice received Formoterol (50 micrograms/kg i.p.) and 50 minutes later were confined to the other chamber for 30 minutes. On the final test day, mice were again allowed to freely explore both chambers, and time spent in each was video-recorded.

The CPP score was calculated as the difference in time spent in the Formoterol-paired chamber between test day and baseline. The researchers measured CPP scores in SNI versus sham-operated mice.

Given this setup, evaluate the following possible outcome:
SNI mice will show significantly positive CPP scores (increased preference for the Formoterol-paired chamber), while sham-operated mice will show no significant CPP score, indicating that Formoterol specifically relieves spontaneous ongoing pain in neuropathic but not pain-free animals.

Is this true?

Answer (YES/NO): NO